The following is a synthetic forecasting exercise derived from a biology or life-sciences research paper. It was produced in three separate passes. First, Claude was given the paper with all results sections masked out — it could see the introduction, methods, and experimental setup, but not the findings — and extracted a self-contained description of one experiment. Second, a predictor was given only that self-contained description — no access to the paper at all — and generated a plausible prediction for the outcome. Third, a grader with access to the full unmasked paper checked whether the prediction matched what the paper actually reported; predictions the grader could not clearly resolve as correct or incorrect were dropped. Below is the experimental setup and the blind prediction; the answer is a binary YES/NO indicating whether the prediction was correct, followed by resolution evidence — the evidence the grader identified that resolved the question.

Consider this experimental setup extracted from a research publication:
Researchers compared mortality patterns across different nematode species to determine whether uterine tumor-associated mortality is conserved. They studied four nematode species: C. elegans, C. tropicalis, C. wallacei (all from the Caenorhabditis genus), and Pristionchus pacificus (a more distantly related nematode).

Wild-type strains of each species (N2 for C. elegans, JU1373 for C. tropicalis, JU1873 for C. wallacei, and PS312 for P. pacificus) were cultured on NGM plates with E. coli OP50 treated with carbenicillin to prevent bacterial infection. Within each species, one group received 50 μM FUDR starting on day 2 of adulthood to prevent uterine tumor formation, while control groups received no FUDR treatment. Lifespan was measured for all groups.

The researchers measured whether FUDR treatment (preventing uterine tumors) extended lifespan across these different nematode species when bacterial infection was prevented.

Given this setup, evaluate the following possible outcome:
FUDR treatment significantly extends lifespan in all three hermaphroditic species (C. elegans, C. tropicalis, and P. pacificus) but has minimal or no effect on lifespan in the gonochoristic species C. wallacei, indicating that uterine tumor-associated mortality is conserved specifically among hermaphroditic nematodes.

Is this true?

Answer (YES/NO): NO